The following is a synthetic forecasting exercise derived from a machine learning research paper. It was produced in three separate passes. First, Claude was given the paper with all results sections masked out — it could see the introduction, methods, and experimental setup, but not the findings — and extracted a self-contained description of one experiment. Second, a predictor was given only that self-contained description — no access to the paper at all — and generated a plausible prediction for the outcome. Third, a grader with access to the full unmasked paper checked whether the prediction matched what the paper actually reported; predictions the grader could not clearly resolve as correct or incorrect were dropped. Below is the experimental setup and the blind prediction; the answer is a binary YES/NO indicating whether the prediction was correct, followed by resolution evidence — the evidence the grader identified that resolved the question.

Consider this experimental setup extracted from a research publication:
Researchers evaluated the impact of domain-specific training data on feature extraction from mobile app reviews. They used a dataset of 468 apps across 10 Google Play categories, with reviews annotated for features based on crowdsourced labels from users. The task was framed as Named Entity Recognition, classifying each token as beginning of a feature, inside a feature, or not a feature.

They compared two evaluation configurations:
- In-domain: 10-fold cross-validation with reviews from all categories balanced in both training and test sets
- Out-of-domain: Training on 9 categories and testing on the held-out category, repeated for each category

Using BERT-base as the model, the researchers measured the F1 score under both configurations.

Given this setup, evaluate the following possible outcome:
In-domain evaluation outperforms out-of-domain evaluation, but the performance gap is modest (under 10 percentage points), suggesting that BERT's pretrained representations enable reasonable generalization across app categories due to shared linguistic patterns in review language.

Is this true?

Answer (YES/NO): NO